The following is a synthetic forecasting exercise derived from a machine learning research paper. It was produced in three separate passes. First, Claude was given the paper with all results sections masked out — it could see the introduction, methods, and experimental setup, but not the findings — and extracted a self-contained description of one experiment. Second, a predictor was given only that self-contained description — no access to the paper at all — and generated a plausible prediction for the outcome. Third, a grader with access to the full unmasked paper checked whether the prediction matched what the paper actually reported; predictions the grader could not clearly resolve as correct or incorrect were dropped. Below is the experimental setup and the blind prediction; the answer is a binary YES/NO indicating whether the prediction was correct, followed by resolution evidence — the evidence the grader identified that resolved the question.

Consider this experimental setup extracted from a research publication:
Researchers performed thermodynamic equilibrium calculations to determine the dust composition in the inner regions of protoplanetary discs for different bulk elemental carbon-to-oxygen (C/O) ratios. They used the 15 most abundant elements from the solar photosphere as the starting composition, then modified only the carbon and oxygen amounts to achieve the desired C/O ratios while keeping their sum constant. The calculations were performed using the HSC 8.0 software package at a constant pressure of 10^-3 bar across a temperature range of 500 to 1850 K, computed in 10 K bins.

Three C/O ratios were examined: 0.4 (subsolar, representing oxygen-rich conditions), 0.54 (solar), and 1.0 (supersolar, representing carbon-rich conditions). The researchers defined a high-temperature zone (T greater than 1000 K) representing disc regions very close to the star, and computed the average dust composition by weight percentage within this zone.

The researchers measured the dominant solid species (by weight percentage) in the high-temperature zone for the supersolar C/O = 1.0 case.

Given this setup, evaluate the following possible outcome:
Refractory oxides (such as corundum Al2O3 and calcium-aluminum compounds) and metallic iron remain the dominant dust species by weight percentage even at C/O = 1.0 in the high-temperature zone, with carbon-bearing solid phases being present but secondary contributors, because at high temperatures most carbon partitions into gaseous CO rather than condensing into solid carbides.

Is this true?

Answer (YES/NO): NO